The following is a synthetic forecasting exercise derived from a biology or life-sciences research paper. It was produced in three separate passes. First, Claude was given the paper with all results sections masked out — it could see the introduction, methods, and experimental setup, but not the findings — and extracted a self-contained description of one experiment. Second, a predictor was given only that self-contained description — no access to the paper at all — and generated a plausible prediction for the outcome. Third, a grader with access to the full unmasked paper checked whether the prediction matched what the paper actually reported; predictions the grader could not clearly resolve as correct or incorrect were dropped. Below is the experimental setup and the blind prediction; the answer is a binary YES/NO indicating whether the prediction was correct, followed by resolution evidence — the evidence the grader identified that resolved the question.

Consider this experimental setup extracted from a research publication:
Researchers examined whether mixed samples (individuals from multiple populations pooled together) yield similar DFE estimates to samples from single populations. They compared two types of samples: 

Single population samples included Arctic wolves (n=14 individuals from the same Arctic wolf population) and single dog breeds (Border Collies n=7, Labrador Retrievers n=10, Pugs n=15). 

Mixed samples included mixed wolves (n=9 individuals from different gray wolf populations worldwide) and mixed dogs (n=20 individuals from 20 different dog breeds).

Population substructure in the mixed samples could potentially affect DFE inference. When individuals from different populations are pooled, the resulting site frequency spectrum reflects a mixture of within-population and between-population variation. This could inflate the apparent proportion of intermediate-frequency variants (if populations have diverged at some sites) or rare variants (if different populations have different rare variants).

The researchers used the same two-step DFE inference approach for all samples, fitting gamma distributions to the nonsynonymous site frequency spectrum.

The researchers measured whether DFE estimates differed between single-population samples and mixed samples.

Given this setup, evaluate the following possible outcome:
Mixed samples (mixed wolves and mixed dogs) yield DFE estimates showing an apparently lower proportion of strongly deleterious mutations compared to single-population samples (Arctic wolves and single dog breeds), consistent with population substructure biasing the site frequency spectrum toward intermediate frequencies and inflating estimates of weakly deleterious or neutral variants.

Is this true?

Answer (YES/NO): NO